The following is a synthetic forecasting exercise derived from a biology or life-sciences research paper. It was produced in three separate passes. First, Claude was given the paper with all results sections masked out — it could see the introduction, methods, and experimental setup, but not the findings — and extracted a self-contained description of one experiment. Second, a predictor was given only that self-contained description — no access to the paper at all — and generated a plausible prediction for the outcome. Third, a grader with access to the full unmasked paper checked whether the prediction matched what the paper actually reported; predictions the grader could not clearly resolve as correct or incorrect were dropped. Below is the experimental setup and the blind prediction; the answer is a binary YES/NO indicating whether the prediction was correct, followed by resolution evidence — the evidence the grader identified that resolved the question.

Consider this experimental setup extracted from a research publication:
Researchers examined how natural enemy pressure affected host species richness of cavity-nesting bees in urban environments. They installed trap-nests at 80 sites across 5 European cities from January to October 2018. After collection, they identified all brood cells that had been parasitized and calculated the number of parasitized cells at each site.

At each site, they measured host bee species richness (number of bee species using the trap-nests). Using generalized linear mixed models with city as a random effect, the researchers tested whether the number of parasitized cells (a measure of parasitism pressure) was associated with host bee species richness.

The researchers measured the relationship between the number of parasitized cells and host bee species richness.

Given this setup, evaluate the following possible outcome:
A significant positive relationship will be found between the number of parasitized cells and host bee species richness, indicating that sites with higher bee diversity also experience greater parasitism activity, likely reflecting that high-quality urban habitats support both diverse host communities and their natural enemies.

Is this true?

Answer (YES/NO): NO